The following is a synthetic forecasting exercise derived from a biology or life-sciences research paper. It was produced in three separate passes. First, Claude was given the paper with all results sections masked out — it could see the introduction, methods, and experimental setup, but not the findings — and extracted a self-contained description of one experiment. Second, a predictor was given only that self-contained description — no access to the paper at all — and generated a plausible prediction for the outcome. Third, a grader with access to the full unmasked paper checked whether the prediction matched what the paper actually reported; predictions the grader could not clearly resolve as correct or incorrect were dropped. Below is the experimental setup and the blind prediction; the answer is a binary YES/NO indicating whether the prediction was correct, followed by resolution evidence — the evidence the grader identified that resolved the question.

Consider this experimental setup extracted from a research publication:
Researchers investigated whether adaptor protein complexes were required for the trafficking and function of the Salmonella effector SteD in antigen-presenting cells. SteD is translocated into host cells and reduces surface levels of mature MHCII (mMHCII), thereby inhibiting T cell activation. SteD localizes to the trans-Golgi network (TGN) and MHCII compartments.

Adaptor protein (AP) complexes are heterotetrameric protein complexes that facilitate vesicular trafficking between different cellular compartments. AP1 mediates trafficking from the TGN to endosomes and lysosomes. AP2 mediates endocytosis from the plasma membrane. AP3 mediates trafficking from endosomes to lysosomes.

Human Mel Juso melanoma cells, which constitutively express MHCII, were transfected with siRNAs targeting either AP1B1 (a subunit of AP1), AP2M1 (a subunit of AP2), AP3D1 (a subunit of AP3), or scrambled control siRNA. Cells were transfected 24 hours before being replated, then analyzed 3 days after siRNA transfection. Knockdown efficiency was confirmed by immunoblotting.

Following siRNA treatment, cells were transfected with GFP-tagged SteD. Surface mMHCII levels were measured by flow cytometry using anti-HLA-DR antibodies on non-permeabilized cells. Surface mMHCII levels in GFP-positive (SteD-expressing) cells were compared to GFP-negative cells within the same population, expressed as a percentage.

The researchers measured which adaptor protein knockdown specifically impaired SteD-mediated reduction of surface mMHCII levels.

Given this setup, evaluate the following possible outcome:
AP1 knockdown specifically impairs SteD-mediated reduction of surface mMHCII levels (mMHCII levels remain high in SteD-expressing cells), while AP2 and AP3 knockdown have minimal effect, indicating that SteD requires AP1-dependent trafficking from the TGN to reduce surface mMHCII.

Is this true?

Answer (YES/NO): NO